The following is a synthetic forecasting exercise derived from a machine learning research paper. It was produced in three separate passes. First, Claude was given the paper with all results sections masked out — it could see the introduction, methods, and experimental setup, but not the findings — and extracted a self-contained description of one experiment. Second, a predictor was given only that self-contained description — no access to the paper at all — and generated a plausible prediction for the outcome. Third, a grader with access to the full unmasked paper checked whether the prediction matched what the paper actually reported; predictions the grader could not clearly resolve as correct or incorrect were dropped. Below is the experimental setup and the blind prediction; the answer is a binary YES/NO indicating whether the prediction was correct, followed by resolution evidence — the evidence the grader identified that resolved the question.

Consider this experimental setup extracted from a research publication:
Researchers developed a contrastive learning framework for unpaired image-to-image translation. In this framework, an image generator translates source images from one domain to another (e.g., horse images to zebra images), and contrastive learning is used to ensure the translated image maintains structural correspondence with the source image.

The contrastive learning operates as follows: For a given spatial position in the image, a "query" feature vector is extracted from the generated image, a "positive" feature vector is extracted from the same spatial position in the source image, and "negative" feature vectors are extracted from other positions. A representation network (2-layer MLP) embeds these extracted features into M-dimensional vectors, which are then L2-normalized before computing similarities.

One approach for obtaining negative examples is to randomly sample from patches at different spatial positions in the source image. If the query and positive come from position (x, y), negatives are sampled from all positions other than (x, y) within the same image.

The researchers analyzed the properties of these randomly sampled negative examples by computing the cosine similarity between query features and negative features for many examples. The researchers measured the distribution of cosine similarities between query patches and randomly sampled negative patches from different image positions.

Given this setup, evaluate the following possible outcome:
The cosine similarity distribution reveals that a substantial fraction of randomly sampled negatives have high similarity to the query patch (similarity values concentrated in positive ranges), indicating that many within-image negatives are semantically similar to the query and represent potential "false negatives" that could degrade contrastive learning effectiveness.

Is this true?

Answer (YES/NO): NO